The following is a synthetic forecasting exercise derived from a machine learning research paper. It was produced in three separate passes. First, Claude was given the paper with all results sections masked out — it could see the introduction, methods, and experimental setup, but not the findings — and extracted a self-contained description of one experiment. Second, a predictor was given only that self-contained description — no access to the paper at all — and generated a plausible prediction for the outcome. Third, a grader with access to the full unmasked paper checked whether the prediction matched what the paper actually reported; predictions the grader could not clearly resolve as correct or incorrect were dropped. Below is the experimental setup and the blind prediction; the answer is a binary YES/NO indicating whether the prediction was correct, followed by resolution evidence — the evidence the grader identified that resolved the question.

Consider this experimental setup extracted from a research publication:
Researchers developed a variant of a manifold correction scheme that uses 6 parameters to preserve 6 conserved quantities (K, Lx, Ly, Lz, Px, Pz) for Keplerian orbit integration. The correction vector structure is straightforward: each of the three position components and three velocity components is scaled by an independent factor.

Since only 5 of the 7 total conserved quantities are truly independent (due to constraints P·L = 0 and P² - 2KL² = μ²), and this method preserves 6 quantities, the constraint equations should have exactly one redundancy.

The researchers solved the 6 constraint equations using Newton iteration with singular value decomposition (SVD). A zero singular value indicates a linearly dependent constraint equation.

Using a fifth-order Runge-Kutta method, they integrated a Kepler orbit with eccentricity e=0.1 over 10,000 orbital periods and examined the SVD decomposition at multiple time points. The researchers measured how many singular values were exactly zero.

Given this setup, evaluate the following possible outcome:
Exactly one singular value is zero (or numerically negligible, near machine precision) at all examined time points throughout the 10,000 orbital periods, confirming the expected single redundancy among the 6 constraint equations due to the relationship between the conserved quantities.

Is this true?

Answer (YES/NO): YES